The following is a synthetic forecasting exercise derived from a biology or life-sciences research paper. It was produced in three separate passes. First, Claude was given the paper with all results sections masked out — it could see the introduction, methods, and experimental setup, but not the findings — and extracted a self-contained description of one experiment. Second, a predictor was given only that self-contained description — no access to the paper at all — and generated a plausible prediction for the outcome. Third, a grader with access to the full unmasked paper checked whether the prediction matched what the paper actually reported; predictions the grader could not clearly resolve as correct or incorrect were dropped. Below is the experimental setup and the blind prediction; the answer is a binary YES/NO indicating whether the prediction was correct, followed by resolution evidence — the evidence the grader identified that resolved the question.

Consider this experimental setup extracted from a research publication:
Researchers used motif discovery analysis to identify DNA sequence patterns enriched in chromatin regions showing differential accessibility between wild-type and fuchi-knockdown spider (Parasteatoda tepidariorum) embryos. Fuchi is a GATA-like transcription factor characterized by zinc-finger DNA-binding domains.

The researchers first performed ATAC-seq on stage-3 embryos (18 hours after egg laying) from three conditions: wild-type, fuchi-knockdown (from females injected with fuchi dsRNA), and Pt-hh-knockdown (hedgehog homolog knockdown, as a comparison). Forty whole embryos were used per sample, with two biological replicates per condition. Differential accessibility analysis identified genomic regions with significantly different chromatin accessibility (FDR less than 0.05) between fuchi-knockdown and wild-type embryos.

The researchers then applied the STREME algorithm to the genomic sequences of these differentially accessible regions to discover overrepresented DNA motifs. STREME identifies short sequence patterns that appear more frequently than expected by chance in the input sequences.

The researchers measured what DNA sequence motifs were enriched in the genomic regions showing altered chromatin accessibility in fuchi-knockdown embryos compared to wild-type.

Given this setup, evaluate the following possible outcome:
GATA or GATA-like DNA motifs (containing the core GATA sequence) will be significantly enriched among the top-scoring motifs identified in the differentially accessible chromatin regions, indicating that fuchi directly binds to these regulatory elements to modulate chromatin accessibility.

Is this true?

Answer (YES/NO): YES